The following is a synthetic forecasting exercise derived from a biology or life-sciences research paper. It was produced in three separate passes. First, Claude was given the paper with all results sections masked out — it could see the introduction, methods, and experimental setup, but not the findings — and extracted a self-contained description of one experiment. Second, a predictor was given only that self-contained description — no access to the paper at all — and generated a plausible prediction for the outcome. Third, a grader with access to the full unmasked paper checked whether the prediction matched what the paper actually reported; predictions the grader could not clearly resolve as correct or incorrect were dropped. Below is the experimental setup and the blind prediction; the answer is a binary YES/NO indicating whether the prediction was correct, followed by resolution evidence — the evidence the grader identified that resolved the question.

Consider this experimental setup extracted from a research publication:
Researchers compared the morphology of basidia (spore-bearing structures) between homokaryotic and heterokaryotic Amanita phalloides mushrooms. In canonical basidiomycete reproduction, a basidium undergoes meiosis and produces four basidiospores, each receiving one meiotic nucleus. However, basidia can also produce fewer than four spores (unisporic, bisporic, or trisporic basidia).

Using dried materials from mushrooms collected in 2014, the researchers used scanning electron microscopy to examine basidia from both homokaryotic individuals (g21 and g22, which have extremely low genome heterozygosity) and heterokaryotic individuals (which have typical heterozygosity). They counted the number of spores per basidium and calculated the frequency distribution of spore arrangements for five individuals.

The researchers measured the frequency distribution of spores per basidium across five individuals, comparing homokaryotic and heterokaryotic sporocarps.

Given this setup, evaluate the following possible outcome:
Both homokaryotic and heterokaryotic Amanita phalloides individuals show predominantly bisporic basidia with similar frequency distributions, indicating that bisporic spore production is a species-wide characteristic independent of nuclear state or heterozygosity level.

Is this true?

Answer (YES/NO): NO